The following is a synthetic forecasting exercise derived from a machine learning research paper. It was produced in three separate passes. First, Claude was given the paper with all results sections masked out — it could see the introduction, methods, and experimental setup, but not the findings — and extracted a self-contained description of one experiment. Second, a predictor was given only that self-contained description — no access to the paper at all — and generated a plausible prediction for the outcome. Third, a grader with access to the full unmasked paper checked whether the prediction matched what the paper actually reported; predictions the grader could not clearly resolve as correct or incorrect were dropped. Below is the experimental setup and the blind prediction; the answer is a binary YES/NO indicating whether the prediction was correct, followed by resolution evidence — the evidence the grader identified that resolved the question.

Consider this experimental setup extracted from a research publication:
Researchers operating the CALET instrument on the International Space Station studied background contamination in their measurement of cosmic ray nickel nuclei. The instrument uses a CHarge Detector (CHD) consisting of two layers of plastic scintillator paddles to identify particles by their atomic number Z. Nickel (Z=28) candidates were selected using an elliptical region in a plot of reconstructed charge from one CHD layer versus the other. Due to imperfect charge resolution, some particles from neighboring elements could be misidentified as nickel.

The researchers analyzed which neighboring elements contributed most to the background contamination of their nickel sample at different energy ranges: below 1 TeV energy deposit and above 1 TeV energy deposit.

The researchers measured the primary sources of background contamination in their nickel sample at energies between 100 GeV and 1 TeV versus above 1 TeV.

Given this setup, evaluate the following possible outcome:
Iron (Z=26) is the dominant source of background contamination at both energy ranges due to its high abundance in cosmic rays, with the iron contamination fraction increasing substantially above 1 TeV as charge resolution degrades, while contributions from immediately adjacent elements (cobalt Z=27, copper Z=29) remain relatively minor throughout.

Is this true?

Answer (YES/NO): NO